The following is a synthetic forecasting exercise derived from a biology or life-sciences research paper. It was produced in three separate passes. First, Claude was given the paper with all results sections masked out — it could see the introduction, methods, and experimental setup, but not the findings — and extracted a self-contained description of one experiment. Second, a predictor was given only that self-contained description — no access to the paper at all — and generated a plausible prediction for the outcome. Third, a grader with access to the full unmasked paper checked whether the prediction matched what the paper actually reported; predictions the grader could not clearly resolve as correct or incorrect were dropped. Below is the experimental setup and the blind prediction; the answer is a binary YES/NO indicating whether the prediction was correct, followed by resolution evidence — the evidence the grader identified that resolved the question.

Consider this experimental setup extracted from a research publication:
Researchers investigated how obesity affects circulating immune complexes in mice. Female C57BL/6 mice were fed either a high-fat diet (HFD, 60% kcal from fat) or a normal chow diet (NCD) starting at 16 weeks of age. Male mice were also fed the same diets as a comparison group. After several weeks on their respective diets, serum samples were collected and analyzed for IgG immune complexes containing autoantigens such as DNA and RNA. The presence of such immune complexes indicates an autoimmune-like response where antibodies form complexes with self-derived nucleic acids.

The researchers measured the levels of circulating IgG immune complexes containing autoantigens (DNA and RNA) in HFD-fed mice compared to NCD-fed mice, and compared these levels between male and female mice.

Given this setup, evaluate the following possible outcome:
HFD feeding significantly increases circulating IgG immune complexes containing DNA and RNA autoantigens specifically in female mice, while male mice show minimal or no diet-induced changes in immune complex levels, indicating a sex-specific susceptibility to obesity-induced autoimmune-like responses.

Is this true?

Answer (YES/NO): NO